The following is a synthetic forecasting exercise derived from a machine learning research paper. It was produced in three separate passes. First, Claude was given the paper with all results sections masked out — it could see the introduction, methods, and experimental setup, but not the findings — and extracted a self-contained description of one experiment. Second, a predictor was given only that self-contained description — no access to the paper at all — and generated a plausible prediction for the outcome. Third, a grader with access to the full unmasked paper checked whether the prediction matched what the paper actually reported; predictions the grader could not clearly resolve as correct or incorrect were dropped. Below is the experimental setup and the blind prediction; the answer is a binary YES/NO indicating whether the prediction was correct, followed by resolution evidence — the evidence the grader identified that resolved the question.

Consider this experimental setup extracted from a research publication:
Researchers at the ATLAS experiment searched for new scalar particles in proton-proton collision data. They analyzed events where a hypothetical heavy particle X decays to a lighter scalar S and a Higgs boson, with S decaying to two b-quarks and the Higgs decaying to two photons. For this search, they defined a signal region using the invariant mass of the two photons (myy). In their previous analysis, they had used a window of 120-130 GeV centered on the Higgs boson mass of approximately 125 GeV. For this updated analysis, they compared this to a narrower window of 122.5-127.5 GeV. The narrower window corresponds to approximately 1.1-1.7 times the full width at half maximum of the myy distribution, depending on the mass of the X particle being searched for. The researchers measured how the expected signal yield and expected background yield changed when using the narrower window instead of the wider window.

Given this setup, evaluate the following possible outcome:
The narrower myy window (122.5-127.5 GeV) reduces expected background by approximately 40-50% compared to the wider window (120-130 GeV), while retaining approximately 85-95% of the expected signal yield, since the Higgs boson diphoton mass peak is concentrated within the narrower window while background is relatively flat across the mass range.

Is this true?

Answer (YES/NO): YES